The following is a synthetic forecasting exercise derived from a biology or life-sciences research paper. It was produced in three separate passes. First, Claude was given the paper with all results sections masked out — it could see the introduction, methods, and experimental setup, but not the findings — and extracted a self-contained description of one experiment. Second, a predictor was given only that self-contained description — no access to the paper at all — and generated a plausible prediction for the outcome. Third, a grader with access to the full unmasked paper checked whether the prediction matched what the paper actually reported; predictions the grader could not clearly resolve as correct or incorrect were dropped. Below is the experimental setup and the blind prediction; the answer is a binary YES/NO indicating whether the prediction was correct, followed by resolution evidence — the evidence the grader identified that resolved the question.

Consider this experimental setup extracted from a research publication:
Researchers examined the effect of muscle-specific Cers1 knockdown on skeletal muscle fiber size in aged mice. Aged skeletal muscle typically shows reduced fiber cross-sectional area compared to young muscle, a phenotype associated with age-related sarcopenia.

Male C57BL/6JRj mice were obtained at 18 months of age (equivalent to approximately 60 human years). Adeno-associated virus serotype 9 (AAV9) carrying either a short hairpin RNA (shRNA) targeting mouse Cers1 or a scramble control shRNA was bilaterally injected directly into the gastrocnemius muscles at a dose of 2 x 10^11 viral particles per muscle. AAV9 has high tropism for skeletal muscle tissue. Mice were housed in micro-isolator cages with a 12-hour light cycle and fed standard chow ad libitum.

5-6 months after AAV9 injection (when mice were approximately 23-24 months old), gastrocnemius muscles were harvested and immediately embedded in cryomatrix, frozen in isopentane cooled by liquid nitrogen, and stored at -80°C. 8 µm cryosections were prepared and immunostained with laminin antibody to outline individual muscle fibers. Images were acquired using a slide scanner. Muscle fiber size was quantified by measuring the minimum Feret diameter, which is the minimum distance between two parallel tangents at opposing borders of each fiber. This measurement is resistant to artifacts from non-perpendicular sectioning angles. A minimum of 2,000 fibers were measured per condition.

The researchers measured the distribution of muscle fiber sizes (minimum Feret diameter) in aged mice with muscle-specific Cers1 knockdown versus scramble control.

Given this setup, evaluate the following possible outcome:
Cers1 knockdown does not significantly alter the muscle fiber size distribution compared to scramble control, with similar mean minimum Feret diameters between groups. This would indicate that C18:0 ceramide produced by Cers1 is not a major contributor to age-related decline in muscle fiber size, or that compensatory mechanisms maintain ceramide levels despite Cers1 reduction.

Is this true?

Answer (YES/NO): NO